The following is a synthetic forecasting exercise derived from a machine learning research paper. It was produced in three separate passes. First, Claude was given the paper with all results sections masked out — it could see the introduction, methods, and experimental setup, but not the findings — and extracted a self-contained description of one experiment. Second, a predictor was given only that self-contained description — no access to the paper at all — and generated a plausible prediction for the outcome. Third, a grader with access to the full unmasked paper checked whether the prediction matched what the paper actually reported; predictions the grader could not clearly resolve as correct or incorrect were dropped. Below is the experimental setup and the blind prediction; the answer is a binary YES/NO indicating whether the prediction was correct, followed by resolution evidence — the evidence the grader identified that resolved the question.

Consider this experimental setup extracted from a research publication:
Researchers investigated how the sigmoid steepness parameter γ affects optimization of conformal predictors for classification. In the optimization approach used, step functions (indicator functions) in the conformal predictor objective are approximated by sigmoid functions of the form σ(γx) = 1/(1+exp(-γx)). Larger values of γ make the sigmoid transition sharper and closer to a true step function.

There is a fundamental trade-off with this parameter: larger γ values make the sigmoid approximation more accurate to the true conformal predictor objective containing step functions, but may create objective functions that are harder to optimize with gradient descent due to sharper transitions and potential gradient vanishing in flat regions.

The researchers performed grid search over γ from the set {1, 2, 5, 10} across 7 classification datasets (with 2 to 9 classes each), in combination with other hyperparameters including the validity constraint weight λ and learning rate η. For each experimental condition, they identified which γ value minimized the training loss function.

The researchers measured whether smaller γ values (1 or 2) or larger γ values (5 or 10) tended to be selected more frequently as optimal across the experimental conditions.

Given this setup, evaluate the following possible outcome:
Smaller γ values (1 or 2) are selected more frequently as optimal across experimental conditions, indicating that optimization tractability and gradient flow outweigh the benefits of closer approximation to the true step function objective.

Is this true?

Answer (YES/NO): YES